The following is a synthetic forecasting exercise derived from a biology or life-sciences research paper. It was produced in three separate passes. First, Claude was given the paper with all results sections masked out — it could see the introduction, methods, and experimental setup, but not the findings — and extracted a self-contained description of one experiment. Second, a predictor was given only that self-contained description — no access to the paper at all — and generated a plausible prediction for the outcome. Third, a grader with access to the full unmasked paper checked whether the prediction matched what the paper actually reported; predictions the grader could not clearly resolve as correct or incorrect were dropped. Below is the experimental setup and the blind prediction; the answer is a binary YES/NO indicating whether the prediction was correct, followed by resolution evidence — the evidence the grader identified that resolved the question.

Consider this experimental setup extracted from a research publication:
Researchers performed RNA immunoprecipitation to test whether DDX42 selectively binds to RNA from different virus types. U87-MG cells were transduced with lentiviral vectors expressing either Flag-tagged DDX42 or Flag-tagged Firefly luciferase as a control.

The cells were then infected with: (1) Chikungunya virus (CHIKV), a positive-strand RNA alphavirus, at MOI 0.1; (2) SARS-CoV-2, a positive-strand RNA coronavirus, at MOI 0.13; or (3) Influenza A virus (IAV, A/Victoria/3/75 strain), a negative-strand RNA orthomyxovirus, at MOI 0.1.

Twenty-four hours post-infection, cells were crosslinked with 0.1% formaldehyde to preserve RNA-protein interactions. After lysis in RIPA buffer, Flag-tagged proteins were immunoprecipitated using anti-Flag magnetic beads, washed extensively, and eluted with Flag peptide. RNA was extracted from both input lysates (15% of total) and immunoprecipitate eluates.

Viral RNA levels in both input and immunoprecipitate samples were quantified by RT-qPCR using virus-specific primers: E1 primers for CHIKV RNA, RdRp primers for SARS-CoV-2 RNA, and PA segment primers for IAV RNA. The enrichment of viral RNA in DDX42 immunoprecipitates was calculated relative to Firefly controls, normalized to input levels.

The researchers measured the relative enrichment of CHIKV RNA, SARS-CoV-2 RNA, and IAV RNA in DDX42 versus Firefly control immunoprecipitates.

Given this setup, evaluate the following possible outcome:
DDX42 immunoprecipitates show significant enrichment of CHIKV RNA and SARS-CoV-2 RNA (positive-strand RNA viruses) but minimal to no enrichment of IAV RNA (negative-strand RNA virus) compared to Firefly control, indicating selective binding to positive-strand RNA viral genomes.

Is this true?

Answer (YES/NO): YES